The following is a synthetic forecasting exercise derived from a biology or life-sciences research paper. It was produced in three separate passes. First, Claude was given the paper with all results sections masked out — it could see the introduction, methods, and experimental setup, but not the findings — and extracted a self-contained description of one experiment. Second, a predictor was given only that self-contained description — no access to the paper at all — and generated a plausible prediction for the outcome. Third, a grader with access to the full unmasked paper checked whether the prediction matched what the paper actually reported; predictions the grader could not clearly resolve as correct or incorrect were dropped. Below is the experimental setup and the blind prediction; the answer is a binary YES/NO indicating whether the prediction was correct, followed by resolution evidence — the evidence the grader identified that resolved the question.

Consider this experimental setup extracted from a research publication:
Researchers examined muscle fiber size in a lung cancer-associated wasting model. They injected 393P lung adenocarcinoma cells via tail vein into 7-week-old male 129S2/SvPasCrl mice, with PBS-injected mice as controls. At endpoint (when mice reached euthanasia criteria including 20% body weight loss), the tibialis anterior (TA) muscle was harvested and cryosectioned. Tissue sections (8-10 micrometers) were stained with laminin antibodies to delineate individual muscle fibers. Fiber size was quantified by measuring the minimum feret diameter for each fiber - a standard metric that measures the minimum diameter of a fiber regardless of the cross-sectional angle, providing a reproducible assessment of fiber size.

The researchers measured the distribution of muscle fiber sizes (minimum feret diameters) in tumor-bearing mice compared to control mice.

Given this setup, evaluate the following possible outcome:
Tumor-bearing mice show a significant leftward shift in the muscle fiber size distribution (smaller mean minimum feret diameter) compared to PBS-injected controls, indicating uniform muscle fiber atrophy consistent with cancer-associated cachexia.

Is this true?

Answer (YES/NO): YES